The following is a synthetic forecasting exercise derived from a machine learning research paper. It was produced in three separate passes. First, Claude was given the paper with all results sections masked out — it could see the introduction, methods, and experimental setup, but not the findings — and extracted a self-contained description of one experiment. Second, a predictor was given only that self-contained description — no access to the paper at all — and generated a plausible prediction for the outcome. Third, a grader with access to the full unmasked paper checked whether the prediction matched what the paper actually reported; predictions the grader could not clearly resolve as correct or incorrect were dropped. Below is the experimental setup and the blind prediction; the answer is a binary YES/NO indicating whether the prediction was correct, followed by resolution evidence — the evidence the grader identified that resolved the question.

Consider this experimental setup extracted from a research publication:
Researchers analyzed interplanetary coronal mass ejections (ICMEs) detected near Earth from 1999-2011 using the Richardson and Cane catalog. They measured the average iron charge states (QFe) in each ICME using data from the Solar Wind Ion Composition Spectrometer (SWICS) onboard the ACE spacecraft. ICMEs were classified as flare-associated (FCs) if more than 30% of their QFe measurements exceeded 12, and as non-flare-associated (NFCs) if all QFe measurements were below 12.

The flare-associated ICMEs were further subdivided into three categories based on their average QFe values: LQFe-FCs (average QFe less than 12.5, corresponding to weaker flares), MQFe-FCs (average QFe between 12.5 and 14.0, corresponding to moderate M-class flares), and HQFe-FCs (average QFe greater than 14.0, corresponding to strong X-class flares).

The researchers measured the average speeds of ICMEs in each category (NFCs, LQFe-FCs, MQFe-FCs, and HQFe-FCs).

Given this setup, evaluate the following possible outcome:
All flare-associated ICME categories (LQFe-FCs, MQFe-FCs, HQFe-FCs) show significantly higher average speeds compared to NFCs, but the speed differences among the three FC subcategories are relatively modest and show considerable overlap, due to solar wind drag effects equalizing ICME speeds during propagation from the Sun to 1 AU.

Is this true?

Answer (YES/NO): NO